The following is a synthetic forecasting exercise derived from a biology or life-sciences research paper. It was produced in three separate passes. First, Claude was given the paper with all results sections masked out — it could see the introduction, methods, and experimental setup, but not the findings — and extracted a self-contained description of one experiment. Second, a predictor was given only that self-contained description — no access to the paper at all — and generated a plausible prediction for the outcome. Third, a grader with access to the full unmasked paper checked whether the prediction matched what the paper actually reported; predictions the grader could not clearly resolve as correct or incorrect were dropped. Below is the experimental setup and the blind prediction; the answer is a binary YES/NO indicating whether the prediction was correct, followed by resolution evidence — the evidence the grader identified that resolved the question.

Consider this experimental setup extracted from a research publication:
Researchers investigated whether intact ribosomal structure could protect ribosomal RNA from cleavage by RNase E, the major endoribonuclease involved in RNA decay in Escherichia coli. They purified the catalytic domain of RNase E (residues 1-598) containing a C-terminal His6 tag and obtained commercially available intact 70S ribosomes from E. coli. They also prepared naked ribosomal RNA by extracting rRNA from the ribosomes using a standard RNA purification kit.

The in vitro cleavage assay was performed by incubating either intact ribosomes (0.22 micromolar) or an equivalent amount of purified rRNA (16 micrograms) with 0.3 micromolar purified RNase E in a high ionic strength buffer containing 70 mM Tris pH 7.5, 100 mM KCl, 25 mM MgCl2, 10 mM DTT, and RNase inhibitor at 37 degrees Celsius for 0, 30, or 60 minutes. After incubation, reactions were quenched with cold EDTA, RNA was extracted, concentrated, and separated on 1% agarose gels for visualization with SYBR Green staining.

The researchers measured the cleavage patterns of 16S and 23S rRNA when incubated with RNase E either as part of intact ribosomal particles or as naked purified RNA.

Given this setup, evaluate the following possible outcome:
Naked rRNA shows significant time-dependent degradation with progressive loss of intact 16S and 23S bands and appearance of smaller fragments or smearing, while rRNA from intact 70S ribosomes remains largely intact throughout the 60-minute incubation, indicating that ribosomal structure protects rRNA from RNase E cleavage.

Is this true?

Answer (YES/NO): YES